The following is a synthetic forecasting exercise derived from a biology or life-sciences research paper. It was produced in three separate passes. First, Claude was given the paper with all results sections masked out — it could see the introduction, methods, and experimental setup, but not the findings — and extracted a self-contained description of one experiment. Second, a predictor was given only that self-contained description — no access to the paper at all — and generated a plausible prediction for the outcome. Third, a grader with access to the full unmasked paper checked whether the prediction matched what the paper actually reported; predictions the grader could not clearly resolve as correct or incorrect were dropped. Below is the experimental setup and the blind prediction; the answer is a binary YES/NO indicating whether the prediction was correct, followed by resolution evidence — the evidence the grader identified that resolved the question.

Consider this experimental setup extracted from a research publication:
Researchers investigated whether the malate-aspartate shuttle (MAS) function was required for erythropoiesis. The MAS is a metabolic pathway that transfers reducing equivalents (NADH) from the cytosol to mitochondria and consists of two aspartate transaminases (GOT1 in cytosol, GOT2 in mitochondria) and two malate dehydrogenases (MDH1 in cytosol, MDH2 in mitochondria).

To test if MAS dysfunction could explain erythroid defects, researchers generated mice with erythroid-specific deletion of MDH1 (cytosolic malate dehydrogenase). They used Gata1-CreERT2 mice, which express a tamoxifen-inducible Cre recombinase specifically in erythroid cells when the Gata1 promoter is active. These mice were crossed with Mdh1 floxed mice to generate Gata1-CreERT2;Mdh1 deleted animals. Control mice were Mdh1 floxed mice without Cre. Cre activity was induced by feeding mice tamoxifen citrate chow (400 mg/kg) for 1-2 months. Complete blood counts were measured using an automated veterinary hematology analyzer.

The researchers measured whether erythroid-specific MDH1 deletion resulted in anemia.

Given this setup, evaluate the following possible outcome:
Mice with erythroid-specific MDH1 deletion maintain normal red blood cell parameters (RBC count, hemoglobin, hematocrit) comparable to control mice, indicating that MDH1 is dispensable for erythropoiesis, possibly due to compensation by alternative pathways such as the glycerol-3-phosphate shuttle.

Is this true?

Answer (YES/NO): YES